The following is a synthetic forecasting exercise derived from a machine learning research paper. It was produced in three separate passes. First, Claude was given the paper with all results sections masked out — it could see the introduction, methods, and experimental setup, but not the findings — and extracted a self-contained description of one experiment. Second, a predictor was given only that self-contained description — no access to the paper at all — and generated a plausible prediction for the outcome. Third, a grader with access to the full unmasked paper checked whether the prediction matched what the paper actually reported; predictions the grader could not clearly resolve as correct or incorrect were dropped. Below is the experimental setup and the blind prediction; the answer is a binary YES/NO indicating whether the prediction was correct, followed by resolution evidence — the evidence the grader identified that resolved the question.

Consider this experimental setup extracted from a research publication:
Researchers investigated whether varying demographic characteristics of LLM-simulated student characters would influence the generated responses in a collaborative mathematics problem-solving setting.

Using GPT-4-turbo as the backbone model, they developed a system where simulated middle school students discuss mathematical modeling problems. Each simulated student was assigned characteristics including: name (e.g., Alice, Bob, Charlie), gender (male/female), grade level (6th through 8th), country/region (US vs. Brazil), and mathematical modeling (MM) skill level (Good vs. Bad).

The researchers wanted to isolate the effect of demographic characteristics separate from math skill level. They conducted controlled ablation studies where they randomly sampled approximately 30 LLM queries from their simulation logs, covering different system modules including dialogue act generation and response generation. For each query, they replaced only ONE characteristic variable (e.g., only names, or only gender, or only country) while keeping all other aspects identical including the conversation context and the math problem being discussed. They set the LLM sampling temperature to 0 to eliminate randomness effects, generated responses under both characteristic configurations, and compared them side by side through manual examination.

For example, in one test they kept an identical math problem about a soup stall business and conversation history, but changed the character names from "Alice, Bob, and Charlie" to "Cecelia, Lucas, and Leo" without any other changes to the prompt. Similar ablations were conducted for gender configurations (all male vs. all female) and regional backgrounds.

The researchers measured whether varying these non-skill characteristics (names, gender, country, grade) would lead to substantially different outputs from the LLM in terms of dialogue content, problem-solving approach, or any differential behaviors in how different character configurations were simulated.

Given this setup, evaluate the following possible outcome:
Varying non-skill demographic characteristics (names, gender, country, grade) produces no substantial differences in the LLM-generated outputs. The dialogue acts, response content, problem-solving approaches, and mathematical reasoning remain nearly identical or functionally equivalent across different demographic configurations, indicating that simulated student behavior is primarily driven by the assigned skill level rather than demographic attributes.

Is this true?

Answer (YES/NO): YES